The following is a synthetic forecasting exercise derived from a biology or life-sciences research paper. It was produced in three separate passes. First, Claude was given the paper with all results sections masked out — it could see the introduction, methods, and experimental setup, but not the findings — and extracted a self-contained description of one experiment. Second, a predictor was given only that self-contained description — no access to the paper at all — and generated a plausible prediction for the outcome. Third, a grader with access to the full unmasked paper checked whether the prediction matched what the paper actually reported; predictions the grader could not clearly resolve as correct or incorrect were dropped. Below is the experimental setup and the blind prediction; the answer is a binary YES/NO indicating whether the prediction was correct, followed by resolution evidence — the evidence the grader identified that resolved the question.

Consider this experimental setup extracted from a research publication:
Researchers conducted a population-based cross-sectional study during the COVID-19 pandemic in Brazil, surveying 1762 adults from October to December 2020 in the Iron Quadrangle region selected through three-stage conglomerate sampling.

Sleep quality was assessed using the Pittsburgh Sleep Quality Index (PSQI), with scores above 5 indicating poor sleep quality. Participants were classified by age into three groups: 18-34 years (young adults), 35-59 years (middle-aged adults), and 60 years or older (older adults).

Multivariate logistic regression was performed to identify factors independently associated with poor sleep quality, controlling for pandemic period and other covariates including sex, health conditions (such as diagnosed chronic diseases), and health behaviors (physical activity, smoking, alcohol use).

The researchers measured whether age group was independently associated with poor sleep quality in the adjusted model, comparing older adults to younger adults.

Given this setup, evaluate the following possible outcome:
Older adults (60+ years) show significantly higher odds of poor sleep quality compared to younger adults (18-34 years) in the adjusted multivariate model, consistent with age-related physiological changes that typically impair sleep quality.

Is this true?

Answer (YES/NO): NO